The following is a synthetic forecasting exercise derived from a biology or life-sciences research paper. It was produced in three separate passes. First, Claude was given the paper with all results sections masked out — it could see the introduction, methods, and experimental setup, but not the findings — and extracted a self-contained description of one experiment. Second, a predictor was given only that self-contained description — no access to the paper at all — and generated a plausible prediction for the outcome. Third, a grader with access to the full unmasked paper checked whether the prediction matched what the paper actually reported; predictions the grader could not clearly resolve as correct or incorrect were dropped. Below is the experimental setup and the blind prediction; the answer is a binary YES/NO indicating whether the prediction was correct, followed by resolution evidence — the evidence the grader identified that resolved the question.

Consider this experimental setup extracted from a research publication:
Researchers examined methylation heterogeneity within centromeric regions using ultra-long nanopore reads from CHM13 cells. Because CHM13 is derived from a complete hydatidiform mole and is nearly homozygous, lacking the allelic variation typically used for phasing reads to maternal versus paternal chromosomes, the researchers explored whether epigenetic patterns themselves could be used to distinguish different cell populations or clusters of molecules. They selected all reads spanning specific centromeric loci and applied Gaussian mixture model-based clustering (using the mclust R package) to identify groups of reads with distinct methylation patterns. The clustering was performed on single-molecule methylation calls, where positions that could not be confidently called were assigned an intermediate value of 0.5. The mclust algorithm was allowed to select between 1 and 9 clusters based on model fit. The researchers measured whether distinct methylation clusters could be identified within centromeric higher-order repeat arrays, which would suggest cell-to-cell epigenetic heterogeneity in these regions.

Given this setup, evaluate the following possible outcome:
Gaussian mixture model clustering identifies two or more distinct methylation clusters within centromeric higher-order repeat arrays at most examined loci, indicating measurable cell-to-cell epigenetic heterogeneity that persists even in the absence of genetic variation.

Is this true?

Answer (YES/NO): NO